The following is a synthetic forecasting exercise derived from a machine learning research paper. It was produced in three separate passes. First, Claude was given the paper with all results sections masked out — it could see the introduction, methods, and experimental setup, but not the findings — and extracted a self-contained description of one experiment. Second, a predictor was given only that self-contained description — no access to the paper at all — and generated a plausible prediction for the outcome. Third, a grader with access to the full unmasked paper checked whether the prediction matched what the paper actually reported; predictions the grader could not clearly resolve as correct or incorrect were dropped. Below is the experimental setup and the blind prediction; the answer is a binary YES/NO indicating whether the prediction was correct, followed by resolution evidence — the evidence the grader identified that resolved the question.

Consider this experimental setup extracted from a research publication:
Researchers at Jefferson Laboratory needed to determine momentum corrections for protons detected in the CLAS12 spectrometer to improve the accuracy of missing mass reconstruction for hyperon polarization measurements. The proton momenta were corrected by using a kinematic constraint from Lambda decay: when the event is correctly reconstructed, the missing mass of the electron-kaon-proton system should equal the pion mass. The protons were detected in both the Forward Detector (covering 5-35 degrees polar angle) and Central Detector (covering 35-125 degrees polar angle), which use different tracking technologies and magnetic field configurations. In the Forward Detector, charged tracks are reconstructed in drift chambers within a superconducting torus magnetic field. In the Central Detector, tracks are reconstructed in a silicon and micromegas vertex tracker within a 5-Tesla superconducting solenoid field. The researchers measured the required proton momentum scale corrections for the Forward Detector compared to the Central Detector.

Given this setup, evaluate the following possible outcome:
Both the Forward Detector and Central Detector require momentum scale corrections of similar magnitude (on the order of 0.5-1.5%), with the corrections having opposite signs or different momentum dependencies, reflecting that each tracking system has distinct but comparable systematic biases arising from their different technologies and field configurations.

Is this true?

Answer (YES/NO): NO